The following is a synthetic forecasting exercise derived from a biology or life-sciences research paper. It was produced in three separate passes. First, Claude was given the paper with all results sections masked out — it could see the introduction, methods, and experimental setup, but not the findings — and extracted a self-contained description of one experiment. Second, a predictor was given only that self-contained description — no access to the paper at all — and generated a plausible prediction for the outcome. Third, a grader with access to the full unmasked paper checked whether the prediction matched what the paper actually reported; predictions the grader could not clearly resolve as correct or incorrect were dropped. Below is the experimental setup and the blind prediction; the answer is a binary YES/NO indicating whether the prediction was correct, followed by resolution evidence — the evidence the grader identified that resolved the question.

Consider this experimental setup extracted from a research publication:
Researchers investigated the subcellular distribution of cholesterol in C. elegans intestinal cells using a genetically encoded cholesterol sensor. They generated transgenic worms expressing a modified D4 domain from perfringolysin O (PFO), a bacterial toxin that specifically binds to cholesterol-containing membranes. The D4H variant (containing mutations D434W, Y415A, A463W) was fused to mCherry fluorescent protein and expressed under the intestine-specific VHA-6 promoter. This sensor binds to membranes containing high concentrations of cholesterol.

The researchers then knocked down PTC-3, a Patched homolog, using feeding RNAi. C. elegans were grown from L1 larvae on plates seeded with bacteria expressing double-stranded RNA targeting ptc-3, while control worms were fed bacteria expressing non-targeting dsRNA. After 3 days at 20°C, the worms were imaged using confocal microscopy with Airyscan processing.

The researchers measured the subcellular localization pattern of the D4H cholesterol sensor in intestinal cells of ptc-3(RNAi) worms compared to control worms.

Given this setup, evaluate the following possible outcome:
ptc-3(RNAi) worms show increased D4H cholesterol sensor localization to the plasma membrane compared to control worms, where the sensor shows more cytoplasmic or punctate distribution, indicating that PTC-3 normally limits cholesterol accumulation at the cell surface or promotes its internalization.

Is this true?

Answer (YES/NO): YES